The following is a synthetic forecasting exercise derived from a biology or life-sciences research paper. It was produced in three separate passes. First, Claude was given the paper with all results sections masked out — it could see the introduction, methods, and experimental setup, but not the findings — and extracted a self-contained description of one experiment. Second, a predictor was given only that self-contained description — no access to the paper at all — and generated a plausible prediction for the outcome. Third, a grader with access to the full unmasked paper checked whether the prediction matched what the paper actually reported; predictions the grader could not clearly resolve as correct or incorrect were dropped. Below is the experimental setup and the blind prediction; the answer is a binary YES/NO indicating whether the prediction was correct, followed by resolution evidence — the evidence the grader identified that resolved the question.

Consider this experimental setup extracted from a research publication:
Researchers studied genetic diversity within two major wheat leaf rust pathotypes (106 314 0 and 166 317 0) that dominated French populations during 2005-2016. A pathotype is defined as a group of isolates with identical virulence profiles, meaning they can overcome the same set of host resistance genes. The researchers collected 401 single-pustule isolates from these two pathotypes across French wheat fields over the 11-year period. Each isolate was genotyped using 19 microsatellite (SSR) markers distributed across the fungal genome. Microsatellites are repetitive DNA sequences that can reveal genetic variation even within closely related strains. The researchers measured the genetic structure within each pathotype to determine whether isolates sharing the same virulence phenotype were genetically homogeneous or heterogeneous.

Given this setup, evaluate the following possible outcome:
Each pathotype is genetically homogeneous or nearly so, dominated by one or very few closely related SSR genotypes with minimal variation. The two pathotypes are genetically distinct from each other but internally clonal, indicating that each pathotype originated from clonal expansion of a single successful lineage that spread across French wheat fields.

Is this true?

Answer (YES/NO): NO